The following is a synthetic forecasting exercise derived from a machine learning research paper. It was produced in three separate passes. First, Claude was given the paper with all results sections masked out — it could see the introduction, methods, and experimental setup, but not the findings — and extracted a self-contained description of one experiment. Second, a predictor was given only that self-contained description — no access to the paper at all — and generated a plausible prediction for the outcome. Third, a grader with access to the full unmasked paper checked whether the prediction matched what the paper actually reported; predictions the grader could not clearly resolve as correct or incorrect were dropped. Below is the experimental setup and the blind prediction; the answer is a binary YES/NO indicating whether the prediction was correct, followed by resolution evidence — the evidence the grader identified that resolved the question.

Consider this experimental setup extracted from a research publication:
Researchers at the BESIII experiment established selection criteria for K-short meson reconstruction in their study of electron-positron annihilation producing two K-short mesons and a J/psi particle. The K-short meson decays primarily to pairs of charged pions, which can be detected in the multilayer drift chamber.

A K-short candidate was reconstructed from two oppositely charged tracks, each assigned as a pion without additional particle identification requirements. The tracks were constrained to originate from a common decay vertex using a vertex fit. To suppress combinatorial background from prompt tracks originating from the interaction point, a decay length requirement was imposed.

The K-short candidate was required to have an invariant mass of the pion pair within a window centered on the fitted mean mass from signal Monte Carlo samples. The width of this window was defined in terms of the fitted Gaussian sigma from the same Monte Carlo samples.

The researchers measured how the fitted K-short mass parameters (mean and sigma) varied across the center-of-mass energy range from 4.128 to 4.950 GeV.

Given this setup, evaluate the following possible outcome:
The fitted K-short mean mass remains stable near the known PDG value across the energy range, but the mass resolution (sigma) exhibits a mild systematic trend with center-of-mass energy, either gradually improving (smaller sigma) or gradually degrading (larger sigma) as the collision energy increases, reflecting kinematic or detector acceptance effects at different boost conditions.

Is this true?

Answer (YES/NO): NO